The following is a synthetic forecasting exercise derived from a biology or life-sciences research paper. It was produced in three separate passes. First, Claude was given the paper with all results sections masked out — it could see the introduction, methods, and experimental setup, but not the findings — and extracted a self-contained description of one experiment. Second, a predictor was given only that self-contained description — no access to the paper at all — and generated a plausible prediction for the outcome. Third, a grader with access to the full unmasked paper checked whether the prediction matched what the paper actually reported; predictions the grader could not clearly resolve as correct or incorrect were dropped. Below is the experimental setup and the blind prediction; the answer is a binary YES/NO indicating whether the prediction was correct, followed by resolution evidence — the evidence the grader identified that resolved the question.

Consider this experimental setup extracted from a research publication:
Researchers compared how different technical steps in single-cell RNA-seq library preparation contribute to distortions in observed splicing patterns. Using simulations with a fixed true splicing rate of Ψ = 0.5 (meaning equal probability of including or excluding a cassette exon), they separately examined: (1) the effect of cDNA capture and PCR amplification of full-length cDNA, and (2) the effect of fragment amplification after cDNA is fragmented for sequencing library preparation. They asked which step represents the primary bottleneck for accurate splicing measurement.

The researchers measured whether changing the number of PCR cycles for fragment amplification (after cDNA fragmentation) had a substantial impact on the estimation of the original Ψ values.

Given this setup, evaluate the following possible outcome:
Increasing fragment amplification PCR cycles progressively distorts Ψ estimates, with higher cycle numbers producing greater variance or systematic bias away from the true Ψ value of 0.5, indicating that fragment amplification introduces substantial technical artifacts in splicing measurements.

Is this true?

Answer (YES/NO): NO